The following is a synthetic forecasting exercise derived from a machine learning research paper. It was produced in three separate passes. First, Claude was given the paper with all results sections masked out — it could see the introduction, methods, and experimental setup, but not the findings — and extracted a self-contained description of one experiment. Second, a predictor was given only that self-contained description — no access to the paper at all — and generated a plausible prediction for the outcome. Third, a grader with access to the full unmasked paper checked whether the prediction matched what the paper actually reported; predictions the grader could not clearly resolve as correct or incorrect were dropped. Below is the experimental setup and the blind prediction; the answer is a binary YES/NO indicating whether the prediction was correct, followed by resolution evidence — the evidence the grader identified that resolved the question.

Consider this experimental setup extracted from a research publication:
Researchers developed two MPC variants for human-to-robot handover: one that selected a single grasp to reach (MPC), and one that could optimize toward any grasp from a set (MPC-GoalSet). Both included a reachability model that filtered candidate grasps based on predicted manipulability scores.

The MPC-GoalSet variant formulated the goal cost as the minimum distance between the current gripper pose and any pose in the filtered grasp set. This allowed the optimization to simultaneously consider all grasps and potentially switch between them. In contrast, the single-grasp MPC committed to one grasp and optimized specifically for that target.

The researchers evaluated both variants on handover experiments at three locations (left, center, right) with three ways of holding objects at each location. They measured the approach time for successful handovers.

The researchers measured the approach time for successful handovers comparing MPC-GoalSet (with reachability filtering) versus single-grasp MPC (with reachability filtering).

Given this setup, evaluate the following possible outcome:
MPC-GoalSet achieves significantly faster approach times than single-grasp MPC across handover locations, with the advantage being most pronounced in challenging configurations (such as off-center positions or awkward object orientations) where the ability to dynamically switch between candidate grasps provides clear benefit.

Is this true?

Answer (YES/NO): NO